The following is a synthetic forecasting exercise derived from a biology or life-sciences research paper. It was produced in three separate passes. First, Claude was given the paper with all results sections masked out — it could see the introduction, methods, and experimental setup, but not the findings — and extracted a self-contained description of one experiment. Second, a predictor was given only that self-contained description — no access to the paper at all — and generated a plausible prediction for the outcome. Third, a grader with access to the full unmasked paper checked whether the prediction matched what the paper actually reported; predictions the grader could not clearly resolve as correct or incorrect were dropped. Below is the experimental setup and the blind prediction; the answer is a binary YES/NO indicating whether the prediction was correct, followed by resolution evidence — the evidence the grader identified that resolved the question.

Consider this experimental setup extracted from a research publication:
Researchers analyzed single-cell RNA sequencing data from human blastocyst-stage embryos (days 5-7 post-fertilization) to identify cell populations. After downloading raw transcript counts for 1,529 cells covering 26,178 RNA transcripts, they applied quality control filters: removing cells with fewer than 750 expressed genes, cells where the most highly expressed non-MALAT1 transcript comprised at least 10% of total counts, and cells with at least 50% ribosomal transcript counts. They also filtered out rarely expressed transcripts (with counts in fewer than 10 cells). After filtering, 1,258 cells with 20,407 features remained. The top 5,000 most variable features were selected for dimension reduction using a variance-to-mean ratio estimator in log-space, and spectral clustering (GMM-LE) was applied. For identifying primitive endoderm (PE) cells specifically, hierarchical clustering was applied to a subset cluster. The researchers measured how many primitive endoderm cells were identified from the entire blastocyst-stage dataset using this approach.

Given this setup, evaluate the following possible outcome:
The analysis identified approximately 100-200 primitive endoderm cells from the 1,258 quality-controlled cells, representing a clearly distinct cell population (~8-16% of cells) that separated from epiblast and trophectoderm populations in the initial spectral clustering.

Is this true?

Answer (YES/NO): NO